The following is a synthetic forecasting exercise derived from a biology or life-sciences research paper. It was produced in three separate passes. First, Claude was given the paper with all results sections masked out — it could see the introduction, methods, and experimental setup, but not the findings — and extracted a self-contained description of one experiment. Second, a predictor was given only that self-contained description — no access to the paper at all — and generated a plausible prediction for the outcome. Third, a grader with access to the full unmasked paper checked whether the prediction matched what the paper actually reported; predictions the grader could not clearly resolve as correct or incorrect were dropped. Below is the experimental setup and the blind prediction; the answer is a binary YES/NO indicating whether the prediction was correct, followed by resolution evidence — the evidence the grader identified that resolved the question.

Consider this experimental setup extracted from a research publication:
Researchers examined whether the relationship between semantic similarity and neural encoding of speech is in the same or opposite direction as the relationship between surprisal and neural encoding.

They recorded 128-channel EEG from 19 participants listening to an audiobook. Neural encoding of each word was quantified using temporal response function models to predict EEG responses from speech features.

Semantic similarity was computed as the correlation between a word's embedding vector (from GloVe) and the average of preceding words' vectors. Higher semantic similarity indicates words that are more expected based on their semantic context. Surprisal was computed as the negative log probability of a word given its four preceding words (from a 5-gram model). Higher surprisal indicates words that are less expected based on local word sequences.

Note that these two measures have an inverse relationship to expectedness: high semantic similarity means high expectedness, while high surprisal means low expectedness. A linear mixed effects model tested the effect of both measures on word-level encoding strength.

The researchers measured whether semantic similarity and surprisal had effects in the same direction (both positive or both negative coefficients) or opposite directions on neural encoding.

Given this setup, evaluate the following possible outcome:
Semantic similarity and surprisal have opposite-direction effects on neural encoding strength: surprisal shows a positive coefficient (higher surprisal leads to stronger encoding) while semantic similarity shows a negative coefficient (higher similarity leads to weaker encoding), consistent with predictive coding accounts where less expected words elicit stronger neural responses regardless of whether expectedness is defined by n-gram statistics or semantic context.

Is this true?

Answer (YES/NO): NO